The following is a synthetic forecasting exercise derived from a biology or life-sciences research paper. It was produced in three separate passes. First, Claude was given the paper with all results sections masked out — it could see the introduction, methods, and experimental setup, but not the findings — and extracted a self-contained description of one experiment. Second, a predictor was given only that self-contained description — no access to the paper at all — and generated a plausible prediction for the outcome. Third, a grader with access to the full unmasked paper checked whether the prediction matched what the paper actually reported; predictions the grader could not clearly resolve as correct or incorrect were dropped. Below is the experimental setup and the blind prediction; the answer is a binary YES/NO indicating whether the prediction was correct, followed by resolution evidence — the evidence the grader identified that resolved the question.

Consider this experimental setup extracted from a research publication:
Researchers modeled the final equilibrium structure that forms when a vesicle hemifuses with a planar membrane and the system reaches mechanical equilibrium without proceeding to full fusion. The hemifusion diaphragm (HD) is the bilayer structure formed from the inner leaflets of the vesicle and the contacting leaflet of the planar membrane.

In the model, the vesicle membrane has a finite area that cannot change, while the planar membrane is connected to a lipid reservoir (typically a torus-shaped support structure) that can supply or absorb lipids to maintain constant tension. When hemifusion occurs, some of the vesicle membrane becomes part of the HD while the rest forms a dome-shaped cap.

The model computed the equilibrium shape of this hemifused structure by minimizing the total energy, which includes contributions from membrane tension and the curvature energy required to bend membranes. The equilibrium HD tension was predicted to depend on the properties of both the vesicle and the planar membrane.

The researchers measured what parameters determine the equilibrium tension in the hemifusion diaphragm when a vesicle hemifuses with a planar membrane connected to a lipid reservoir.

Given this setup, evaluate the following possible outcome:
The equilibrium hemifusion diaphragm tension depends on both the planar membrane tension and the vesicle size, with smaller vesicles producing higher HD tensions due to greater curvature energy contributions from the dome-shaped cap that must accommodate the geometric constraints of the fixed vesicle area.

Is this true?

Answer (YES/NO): NO